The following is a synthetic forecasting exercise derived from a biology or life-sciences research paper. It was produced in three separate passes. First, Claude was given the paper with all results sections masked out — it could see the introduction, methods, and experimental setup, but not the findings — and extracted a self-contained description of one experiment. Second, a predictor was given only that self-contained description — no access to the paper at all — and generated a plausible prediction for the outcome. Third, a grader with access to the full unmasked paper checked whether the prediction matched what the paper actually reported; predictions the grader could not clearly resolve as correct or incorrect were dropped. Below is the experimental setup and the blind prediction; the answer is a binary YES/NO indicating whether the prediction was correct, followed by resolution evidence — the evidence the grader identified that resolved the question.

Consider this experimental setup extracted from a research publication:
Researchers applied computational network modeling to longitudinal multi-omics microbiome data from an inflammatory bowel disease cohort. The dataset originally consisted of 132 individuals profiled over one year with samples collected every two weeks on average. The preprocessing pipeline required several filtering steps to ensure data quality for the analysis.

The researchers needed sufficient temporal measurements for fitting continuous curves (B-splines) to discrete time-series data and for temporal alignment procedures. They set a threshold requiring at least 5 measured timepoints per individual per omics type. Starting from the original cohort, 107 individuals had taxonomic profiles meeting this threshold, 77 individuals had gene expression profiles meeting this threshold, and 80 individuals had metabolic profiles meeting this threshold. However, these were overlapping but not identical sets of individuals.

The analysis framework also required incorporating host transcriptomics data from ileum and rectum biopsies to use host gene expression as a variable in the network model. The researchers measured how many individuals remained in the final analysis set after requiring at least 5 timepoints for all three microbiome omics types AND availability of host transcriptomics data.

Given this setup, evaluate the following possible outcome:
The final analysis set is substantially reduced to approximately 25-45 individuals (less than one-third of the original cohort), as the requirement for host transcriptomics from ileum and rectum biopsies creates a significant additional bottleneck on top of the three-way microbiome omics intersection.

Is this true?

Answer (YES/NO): NO